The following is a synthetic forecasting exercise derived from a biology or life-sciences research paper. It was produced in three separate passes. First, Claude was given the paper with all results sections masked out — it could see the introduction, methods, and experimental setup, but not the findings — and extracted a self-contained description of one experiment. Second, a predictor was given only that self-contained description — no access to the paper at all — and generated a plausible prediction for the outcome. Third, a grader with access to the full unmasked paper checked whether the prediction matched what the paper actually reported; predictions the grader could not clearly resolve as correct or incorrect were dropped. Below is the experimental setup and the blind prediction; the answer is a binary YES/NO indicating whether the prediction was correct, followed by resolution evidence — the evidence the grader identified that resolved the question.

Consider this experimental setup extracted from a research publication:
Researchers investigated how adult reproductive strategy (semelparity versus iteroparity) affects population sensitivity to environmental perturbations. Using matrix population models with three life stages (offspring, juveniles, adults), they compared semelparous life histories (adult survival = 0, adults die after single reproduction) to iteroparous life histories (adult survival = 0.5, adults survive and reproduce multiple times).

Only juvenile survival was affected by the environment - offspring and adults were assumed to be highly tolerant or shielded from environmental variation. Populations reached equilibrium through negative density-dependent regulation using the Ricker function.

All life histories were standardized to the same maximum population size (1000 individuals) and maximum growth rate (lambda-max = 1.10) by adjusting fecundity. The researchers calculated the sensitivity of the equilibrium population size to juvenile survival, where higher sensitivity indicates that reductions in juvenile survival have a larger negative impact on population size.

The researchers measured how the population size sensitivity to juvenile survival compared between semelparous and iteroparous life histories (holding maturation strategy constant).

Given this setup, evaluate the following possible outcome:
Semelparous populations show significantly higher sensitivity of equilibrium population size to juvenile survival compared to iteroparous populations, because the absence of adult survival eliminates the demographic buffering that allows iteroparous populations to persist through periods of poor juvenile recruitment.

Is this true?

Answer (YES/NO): YES